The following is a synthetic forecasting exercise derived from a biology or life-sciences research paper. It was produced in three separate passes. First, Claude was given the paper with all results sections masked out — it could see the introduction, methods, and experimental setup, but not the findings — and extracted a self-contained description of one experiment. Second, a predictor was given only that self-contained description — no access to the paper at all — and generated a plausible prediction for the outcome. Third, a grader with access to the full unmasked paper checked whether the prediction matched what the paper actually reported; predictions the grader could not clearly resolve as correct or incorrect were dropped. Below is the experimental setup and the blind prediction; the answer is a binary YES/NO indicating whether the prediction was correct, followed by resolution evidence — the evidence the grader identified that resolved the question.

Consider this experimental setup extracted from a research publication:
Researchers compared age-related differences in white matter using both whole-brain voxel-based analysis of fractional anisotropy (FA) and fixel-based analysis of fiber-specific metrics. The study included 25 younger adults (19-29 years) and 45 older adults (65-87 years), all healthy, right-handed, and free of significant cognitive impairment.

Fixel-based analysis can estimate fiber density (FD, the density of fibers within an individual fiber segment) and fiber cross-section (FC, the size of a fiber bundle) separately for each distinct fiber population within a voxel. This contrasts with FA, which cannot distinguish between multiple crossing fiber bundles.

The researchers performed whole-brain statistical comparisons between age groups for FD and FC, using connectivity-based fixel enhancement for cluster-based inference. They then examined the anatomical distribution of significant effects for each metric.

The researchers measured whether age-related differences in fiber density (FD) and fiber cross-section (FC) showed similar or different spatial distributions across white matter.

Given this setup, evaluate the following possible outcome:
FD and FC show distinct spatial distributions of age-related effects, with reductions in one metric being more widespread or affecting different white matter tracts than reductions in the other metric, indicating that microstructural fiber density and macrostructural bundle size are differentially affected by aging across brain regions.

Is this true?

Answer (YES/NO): YES